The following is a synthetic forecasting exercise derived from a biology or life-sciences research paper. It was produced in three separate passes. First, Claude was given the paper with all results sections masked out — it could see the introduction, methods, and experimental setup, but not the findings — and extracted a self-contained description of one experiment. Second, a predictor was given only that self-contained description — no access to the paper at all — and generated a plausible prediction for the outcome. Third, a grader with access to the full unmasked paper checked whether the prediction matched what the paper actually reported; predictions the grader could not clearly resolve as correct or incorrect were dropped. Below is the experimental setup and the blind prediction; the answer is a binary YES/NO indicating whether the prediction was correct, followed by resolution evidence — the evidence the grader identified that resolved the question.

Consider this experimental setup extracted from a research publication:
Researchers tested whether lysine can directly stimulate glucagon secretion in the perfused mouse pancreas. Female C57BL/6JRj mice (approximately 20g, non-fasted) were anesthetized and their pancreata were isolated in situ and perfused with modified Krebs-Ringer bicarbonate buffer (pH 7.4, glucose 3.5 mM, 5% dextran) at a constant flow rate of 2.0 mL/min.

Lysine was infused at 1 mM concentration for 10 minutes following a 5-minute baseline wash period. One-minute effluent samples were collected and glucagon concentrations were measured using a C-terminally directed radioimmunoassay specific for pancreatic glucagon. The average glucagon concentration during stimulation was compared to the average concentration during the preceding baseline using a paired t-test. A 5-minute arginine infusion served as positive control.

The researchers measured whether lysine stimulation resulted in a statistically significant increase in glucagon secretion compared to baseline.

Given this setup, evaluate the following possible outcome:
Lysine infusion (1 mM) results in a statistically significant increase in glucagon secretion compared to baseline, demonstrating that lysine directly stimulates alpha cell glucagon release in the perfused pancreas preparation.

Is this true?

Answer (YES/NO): NO